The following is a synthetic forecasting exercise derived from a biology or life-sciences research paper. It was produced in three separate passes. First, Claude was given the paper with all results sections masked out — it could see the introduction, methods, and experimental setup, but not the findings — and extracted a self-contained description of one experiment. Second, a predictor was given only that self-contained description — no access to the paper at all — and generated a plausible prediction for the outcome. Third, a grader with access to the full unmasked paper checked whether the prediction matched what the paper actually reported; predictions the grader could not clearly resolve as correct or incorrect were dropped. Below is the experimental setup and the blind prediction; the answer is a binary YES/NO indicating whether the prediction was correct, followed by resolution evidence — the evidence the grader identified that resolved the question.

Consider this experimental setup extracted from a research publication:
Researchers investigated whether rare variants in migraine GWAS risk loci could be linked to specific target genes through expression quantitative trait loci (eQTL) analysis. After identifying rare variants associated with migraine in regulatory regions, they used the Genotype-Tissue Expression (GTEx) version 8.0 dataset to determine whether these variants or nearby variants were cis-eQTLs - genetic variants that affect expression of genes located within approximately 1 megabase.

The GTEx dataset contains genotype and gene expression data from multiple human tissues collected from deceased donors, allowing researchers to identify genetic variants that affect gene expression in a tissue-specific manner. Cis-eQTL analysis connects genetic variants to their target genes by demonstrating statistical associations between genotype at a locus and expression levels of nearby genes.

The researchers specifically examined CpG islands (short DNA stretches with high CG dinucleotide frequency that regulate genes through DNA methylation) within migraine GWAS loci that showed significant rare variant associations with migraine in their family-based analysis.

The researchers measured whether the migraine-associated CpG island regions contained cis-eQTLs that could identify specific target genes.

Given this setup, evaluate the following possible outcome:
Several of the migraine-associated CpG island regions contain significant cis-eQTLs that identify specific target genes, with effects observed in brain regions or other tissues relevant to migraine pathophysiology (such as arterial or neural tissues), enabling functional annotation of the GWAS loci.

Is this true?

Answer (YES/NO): NO